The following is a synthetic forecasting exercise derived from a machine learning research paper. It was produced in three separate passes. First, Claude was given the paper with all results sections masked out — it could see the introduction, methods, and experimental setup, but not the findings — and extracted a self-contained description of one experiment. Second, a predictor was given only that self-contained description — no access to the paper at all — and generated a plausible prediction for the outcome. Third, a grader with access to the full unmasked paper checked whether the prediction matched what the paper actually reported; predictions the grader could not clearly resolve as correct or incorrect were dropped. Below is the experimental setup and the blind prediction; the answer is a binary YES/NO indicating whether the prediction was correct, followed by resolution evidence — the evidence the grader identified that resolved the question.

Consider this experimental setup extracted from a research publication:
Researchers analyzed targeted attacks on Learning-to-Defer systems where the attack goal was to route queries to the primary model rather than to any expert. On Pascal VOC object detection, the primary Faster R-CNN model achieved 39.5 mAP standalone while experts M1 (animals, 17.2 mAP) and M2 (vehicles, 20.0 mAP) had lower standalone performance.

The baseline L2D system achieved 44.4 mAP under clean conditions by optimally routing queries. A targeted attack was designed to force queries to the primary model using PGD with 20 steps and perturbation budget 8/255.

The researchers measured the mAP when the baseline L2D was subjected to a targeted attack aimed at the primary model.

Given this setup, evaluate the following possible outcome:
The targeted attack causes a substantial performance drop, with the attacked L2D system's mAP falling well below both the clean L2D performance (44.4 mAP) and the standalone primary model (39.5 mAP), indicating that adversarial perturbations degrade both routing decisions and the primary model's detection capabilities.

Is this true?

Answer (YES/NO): NO